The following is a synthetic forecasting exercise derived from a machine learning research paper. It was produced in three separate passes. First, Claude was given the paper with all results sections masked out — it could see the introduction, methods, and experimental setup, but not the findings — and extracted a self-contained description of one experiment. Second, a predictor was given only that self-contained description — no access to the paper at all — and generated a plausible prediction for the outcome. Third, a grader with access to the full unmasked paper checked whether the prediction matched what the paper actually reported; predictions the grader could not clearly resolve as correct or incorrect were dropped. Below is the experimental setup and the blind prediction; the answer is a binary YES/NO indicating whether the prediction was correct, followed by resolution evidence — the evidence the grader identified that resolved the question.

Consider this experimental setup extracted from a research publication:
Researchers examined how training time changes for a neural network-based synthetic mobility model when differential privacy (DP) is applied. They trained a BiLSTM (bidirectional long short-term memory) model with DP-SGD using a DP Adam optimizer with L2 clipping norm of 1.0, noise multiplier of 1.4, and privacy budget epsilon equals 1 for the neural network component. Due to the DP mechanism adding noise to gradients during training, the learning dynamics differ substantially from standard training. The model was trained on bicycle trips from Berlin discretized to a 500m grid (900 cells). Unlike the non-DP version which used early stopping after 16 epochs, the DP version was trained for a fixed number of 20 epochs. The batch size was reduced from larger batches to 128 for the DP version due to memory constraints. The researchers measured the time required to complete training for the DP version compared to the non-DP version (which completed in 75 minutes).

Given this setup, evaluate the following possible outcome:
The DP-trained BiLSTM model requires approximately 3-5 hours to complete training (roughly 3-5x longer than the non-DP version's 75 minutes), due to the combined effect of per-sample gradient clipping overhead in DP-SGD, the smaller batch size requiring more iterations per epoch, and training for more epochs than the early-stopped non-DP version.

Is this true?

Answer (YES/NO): NO